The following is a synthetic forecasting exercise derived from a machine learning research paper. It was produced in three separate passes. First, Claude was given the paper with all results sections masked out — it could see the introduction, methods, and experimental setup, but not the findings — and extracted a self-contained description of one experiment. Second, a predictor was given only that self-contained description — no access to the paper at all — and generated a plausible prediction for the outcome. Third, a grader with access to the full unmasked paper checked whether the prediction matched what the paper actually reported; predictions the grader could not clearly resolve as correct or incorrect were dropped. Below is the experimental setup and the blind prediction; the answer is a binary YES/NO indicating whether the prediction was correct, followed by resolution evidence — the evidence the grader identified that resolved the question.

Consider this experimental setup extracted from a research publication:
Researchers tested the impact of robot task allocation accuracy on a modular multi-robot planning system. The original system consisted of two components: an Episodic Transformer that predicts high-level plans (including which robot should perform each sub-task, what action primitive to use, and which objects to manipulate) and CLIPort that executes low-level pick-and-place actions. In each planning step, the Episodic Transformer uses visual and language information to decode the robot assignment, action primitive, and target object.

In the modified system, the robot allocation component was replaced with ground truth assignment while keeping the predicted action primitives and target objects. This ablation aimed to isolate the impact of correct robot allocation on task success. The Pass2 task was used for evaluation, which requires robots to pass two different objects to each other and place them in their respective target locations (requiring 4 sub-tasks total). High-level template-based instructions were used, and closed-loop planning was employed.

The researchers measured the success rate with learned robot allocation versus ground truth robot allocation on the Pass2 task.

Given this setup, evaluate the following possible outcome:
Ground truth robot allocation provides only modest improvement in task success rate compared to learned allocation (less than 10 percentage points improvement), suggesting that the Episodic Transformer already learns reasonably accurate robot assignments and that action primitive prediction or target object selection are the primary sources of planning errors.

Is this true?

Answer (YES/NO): NO